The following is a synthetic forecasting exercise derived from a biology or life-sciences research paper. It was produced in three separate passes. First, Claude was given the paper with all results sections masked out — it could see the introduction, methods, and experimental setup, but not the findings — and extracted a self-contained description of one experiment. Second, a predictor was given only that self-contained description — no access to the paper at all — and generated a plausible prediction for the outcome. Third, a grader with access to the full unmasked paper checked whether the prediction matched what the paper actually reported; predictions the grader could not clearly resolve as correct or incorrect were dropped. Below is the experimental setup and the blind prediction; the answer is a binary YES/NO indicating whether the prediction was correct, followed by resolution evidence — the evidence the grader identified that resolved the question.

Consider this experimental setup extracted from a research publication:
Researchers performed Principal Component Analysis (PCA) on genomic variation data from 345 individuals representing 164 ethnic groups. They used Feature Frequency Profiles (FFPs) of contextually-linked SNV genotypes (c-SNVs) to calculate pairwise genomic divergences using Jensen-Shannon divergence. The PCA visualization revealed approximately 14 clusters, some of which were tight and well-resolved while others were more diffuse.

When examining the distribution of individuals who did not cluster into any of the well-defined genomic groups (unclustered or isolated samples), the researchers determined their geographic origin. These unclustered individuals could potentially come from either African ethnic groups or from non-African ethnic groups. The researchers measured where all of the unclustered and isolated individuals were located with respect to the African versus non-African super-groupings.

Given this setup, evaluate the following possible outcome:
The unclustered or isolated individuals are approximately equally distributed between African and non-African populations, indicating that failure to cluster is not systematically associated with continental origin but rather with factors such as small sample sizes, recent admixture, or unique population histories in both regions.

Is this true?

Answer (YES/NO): NO